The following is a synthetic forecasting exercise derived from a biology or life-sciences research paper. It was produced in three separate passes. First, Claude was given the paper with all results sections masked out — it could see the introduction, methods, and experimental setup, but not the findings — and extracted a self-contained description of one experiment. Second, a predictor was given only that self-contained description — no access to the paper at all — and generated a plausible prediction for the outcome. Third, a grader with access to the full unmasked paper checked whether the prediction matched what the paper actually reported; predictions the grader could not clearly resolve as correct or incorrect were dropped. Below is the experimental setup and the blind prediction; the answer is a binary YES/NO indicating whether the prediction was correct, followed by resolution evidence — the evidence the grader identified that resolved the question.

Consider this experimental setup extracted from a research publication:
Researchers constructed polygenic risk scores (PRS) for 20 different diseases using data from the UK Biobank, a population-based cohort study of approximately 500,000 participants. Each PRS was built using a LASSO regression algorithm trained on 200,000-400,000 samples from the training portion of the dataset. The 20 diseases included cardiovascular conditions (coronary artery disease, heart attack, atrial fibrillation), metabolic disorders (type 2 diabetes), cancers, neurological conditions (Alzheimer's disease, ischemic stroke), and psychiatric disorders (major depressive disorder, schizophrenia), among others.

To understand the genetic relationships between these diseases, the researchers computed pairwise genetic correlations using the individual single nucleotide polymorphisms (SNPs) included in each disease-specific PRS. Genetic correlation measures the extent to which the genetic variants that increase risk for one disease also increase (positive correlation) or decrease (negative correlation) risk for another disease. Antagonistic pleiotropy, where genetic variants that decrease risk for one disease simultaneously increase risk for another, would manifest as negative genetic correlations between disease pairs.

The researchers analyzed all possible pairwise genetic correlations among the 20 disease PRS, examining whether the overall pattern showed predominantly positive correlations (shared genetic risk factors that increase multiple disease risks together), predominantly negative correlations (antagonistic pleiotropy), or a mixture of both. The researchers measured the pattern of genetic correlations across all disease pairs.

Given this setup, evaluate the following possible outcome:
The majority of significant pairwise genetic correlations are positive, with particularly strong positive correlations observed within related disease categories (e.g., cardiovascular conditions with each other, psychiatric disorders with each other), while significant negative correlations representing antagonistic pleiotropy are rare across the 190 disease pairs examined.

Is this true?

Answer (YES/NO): YES